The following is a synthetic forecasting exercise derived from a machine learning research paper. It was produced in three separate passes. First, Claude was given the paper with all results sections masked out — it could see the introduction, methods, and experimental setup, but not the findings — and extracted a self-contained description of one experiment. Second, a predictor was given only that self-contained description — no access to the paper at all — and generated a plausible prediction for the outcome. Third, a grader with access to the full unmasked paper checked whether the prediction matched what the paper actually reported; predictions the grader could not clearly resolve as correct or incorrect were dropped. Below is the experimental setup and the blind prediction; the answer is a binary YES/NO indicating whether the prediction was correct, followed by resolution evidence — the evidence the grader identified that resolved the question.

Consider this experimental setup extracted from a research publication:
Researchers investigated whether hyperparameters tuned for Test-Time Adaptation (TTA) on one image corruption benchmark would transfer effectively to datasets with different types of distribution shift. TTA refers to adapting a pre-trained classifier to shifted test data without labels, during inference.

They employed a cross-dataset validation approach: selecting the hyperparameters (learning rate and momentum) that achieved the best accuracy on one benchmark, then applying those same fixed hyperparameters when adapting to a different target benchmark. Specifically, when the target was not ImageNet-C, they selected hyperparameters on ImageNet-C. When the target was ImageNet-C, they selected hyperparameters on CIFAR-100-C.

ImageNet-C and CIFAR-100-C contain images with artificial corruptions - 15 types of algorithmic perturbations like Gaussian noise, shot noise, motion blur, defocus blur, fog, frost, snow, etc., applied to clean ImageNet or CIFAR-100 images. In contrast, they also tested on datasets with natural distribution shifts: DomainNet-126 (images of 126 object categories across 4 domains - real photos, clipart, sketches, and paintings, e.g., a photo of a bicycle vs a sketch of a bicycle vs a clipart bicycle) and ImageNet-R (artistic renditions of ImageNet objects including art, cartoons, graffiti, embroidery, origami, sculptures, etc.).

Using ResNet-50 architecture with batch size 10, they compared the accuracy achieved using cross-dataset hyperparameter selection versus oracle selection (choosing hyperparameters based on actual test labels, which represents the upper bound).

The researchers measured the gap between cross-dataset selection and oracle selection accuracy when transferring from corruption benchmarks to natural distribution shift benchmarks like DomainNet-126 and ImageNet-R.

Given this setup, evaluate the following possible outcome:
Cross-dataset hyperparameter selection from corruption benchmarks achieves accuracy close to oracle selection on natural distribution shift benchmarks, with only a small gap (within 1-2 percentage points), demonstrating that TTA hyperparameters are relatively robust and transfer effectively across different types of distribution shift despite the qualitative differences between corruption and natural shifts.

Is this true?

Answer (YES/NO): YES